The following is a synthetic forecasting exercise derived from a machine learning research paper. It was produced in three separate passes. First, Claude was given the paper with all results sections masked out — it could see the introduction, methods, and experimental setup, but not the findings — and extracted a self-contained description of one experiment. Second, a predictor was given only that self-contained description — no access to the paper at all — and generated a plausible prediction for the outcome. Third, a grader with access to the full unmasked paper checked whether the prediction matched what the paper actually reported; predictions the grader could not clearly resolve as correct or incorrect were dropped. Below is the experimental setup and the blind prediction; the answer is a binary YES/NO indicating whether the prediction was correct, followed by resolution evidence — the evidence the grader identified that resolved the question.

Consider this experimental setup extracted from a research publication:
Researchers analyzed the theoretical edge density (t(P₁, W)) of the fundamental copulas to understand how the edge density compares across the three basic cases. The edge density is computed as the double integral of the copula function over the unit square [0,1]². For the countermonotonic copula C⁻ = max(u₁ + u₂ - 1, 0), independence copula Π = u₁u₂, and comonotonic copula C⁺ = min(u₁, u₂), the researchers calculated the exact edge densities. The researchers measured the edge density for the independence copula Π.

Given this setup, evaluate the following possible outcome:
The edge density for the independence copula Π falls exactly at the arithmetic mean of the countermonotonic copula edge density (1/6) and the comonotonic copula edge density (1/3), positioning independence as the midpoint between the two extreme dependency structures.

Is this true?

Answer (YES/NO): YES